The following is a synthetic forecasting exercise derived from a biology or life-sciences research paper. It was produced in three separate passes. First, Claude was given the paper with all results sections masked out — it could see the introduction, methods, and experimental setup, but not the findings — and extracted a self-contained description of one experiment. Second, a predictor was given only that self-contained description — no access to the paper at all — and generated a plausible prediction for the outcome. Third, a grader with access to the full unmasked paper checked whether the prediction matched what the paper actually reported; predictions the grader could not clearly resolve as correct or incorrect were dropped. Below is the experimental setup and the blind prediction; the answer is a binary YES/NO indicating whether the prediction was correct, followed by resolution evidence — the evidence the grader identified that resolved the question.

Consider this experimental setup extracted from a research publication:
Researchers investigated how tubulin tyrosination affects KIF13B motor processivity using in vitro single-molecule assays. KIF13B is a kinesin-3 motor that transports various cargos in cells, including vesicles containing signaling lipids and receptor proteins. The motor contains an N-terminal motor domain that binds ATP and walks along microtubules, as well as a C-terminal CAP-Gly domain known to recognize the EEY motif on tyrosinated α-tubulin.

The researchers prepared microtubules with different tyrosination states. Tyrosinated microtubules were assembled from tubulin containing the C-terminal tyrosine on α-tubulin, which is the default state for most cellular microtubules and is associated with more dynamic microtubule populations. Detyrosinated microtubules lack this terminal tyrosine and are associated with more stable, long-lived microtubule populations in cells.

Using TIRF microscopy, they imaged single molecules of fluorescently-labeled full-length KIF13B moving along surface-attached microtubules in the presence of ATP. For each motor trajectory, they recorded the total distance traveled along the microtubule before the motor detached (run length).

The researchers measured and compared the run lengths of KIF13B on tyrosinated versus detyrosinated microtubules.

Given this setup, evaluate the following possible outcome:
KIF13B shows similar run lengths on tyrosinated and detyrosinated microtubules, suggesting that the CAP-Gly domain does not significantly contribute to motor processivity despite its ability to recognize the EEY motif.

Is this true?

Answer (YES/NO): NO